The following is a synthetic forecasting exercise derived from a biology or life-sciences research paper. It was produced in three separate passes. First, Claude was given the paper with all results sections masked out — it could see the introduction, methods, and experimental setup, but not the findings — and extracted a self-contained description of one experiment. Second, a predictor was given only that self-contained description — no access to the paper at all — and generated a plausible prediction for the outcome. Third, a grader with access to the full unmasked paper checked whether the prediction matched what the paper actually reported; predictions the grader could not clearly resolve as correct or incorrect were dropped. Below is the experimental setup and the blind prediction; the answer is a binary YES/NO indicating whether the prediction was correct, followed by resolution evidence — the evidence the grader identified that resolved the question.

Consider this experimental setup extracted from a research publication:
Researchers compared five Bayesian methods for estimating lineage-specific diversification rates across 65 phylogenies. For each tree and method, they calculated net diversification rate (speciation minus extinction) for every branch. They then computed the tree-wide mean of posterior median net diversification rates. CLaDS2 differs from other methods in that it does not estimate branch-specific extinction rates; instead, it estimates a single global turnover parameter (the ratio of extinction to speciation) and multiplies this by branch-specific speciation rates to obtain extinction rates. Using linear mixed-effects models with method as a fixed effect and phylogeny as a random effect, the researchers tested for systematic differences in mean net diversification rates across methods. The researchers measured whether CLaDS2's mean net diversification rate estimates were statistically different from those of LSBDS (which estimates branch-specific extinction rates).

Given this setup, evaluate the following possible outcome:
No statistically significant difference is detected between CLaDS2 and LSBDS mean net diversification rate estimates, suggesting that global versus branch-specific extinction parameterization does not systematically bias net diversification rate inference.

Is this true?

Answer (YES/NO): YES